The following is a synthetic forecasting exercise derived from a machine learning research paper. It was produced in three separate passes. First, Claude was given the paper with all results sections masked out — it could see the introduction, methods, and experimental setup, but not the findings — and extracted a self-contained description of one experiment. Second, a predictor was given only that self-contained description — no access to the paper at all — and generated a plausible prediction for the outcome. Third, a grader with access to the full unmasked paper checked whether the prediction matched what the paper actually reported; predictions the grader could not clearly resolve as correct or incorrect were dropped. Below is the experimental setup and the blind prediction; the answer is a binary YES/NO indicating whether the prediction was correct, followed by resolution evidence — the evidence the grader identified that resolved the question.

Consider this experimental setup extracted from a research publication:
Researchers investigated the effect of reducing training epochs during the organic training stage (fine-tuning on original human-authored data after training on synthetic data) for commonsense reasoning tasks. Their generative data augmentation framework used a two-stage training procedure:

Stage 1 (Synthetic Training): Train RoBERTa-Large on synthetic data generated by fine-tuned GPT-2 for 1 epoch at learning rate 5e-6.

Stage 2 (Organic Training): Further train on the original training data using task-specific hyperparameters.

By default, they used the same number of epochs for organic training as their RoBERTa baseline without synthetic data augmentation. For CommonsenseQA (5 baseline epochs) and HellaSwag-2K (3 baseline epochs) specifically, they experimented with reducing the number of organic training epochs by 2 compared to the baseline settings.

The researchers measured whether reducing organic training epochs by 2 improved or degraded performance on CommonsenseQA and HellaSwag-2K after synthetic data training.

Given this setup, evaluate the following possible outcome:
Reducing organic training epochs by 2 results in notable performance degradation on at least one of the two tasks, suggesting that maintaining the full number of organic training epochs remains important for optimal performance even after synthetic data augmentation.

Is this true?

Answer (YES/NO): NO